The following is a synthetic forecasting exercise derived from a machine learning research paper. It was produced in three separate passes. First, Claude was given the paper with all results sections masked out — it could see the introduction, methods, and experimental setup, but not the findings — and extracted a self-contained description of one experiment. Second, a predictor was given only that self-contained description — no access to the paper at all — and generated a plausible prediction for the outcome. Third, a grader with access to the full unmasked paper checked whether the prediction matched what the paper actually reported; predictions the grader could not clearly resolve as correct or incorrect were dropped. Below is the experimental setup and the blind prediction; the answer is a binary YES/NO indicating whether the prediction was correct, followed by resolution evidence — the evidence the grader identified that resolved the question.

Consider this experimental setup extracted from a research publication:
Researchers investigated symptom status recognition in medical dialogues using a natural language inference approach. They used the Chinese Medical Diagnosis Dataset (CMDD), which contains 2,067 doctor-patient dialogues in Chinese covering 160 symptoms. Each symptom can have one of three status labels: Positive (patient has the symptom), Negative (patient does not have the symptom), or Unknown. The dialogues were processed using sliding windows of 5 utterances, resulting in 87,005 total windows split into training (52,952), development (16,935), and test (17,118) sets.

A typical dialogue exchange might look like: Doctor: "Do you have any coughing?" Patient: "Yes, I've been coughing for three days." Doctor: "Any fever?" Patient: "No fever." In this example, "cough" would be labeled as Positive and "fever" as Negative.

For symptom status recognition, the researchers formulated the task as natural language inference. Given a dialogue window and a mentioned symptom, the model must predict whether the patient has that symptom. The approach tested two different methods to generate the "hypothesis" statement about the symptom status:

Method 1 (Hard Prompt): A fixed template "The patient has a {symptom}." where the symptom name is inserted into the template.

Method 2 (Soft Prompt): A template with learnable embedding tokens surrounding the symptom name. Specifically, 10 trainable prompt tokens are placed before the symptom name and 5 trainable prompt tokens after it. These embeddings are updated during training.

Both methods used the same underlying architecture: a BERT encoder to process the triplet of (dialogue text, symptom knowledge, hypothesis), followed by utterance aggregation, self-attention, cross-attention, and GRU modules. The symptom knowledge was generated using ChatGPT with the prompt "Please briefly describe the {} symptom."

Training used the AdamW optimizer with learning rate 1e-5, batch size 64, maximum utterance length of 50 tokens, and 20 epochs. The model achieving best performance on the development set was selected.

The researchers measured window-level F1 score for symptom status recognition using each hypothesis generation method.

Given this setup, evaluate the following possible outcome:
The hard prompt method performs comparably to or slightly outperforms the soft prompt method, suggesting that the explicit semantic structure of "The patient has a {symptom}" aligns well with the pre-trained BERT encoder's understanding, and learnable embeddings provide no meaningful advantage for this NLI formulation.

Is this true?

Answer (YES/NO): NO